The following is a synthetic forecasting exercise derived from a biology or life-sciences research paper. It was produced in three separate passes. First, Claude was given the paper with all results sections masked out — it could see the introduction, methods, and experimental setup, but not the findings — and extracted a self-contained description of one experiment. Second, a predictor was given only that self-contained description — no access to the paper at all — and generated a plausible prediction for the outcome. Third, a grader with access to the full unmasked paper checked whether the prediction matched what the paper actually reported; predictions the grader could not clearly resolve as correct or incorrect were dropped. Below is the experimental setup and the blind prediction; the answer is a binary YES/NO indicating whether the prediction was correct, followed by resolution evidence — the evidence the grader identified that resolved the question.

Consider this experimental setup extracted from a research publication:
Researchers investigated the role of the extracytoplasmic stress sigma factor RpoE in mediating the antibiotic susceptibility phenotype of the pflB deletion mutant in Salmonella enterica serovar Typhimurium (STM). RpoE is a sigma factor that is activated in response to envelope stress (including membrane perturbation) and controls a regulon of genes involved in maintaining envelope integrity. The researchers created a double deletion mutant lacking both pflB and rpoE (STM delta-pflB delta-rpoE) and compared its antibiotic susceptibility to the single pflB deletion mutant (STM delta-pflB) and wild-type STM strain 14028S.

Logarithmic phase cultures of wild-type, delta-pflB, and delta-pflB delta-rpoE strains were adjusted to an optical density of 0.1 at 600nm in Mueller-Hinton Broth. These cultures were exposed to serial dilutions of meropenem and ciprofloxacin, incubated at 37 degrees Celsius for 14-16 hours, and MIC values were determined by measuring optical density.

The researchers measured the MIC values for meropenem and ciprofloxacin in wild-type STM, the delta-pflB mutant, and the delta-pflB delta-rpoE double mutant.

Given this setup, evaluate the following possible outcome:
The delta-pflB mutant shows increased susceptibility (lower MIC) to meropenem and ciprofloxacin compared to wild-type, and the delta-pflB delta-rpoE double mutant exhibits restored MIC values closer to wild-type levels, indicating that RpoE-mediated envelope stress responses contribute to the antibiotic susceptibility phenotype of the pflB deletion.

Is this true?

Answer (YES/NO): YES